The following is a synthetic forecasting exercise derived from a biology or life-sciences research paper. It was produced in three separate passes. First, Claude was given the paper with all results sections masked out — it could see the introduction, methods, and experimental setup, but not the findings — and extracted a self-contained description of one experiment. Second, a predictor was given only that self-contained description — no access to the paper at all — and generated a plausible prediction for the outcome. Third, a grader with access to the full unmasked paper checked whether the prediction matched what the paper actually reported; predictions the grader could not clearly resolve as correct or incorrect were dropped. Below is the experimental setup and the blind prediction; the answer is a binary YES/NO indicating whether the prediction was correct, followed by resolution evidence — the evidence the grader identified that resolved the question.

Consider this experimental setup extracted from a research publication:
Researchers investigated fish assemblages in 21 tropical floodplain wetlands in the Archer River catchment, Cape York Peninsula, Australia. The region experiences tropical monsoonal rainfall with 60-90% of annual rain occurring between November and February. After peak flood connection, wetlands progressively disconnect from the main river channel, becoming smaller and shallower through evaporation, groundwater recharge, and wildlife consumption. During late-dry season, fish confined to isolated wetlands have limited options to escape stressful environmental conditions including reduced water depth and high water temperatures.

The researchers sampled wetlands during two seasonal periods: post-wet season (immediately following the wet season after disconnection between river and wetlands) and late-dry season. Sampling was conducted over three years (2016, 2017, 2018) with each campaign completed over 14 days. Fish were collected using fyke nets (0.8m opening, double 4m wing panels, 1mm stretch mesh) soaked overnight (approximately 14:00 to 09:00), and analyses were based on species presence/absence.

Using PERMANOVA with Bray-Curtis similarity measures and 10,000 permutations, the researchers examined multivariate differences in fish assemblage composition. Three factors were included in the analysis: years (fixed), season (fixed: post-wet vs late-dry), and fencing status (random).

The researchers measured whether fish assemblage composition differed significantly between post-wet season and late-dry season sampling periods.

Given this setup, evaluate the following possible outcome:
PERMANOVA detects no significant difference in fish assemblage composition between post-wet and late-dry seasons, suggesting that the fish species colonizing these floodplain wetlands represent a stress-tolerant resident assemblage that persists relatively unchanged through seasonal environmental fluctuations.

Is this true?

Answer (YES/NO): NO